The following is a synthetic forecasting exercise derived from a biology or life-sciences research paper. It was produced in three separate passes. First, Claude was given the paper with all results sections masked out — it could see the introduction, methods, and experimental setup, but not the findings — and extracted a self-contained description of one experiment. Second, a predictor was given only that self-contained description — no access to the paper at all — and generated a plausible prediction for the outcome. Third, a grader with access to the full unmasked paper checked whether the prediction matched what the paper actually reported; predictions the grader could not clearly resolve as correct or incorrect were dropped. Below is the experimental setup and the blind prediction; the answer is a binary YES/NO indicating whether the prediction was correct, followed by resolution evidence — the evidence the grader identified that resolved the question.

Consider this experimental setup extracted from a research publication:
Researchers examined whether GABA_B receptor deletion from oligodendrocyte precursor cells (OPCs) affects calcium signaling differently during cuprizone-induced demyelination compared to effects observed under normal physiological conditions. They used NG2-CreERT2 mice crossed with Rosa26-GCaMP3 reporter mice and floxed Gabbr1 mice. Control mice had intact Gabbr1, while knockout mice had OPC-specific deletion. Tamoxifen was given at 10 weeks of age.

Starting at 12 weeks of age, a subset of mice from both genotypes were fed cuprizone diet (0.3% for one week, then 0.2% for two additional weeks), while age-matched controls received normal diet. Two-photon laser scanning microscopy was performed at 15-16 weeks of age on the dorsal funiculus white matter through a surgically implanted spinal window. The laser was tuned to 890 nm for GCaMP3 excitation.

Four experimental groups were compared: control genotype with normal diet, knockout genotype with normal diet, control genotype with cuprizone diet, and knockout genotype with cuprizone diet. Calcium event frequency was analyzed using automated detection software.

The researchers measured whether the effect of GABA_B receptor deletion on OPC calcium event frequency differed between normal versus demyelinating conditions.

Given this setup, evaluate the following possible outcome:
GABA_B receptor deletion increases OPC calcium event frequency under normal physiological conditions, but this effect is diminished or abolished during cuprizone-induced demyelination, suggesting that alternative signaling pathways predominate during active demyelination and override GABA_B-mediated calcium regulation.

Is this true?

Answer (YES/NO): YES